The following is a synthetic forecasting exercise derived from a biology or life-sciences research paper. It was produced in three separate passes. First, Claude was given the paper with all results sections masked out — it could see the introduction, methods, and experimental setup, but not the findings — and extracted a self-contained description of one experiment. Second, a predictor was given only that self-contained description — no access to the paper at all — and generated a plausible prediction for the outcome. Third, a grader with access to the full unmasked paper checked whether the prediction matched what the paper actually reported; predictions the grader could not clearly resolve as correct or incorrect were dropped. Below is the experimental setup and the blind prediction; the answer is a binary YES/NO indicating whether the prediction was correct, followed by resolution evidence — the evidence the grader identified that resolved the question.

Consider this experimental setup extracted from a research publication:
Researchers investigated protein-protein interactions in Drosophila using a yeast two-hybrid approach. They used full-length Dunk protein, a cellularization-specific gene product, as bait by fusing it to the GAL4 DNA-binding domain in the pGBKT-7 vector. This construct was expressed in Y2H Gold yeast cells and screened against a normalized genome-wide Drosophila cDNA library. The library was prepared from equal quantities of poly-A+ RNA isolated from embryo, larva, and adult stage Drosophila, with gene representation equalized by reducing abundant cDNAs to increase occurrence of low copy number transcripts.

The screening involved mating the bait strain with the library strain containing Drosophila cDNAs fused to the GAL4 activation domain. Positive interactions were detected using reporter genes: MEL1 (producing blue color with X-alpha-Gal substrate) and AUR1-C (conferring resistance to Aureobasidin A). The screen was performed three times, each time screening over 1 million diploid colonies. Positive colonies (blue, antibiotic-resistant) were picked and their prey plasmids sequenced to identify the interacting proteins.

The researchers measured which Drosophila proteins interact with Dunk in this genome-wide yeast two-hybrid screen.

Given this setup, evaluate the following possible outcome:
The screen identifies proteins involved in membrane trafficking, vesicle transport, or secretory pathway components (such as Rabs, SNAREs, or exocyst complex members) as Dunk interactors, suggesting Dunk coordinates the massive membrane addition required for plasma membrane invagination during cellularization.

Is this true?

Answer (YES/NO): NO